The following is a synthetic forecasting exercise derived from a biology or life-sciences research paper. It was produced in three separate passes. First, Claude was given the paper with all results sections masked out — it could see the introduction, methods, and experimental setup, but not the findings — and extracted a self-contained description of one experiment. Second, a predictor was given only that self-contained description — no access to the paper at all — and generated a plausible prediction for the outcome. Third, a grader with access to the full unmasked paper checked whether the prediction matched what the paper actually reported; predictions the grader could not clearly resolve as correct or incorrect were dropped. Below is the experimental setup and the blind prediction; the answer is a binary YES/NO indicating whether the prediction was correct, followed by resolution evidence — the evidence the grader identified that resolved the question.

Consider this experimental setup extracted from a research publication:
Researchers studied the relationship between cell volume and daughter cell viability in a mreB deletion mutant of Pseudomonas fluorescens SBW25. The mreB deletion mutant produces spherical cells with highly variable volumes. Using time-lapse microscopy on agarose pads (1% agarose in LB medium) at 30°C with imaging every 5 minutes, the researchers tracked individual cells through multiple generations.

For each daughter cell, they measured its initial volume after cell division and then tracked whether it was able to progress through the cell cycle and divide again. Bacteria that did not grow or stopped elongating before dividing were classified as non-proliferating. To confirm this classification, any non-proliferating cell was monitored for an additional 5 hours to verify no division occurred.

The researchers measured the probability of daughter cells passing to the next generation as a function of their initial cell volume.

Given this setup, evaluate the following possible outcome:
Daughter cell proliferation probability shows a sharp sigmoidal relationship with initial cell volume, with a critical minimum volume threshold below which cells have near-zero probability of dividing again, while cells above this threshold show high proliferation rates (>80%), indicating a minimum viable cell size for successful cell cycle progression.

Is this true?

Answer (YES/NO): NO